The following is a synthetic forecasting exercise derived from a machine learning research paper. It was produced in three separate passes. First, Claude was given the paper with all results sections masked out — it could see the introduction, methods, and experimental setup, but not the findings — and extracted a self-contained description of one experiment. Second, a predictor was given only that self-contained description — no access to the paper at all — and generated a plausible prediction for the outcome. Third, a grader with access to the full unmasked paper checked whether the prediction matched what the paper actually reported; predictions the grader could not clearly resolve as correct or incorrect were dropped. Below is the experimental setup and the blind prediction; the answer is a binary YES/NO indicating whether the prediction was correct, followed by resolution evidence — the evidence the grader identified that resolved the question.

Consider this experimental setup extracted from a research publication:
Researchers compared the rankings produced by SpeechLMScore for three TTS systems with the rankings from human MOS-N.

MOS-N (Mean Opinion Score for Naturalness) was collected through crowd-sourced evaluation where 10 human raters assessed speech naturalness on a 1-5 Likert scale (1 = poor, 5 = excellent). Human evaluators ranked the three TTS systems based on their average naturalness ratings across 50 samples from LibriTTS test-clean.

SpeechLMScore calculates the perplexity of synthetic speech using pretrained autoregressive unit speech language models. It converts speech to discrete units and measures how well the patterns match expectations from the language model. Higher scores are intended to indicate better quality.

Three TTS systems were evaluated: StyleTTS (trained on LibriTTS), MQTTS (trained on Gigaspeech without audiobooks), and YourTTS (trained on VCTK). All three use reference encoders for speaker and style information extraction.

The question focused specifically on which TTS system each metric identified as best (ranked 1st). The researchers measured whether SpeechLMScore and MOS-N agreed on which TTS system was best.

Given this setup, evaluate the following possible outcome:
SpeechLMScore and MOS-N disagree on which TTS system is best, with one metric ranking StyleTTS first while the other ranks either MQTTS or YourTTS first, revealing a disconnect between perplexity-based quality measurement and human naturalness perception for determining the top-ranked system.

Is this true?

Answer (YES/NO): YES